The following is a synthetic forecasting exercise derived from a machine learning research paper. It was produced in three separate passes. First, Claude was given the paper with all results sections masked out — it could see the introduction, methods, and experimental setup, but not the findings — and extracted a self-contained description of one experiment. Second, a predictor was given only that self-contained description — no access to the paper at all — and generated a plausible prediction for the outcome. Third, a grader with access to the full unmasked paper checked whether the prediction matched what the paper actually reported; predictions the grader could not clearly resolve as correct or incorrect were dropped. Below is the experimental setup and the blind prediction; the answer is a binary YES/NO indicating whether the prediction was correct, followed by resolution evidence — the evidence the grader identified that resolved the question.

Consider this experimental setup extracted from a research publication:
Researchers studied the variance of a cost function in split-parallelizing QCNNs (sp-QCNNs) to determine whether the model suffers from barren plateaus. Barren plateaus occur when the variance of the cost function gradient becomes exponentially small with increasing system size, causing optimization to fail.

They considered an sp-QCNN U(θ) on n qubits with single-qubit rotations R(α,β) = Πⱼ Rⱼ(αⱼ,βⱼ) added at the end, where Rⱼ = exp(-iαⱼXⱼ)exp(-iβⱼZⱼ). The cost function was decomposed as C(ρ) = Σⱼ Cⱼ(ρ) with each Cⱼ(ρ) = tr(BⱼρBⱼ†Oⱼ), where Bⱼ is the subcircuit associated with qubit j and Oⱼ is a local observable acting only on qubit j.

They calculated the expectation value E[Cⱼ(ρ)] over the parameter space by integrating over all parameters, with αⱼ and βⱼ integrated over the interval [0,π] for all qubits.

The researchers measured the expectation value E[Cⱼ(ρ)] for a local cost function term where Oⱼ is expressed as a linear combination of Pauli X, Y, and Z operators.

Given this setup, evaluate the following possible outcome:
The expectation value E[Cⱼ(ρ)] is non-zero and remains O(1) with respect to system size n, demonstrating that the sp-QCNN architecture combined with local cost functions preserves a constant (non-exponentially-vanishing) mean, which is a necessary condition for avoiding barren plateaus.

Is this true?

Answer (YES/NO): NO